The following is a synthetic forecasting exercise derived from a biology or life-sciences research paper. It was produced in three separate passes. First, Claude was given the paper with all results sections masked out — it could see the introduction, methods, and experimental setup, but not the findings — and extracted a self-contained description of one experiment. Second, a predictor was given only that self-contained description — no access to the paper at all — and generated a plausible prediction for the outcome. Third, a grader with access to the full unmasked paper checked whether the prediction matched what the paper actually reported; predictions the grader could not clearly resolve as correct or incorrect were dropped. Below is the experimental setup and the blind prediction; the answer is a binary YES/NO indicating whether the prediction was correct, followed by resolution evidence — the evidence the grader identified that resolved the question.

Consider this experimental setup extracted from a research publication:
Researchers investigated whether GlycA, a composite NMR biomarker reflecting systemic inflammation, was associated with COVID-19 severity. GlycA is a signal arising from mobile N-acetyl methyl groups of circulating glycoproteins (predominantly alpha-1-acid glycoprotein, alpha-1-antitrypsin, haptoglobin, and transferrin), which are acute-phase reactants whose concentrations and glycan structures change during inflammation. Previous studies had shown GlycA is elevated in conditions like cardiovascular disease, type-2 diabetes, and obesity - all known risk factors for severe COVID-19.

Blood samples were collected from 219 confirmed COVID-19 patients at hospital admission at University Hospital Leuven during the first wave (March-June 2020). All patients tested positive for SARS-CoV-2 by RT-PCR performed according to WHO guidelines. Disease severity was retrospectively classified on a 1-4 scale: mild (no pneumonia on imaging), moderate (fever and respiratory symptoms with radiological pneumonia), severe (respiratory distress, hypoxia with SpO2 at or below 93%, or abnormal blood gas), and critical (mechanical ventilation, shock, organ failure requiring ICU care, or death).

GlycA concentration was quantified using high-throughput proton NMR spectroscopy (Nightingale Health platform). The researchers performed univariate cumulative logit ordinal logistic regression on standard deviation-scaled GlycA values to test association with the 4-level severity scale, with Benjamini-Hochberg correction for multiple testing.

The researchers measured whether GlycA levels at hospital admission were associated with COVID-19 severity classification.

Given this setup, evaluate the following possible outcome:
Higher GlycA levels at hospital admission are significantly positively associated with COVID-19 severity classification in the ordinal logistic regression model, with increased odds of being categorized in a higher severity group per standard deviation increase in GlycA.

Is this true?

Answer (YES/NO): YES